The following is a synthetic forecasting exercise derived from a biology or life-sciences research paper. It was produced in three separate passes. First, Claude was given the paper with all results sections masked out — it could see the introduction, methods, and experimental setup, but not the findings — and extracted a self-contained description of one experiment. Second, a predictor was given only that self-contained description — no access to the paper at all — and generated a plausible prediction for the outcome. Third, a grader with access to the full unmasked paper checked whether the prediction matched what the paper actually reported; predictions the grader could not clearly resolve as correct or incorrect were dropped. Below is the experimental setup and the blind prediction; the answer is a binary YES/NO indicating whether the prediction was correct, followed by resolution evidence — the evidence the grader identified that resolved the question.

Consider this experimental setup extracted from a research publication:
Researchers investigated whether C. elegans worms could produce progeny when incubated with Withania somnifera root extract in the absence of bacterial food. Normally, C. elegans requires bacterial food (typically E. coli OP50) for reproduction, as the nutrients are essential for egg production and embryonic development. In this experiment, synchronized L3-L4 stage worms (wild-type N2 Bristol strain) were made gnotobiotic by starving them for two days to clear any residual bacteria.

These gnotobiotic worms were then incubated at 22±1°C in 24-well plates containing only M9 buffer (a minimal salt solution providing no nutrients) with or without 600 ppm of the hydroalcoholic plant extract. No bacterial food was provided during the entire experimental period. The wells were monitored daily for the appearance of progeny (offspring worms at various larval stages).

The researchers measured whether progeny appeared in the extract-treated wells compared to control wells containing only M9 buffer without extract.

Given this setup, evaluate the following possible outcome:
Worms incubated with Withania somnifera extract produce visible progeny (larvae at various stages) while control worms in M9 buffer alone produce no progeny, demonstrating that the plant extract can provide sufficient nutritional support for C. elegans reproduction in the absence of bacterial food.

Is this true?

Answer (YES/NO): YES